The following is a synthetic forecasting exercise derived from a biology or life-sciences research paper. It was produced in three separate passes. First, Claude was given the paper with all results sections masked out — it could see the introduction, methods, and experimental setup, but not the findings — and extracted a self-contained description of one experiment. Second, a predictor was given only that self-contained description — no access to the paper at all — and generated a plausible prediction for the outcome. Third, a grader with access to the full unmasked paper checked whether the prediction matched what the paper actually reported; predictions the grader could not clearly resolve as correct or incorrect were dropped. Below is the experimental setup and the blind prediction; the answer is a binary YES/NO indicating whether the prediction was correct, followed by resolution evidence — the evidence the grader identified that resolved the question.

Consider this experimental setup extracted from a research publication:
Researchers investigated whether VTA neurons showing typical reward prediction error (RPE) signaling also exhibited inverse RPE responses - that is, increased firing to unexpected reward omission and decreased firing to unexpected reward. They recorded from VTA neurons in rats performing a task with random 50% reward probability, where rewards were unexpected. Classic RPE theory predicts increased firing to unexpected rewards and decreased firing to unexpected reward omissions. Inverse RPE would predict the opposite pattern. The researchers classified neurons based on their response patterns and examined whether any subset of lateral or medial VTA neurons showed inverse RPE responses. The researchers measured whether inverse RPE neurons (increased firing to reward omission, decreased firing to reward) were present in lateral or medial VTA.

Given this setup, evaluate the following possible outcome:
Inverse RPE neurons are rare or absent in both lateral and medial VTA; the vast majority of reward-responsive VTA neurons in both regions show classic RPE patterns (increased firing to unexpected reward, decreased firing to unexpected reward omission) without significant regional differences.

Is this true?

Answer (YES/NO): NO